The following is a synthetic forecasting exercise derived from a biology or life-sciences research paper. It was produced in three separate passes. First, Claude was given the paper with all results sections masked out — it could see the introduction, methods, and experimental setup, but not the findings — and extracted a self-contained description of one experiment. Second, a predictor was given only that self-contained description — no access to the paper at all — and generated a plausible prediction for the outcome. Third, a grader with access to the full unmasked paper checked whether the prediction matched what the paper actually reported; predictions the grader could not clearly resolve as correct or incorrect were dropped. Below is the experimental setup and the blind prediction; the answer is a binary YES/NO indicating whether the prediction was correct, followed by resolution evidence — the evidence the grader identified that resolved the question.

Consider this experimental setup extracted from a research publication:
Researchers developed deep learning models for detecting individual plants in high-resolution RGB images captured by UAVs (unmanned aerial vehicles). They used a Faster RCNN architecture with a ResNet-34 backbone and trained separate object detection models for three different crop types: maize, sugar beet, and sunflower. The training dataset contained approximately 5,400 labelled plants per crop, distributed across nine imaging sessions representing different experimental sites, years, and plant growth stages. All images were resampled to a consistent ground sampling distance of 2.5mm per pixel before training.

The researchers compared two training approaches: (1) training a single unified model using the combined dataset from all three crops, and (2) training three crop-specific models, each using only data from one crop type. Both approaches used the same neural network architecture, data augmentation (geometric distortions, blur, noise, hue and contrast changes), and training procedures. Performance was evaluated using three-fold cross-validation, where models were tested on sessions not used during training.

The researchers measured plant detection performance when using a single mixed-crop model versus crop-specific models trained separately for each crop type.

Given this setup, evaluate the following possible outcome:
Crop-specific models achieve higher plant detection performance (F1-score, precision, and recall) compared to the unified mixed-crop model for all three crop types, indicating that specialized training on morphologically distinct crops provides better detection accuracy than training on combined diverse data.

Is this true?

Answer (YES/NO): YES